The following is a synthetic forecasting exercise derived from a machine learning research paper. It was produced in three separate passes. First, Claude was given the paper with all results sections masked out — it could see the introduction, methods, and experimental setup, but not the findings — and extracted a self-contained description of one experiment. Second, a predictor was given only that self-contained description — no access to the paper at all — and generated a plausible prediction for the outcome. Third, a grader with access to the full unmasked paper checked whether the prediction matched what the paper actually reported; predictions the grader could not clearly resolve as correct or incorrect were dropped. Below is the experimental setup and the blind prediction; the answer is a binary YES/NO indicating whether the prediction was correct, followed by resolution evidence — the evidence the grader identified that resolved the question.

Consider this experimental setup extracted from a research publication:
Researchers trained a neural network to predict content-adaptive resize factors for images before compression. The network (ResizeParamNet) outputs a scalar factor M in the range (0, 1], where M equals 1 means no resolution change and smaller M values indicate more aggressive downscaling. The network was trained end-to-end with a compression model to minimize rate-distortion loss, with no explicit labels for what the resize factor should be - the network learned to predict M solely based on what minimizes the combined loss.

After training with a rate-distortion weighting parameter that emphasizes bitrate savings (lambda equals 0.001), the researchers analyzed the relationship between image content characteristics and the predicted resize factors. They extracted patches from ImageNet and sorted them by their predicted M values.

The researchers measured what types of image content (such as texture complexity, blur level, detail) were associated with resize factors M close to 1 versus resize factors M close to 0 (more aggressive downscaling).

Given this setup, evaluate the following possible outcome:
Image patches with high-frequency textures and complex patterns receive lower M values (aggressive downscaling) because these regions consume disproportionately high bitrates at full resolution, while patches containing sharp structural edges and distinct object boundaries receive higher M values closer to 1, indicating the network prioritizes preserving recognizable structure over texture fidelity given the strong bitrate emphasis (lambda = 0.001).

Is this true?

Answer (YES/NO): NO